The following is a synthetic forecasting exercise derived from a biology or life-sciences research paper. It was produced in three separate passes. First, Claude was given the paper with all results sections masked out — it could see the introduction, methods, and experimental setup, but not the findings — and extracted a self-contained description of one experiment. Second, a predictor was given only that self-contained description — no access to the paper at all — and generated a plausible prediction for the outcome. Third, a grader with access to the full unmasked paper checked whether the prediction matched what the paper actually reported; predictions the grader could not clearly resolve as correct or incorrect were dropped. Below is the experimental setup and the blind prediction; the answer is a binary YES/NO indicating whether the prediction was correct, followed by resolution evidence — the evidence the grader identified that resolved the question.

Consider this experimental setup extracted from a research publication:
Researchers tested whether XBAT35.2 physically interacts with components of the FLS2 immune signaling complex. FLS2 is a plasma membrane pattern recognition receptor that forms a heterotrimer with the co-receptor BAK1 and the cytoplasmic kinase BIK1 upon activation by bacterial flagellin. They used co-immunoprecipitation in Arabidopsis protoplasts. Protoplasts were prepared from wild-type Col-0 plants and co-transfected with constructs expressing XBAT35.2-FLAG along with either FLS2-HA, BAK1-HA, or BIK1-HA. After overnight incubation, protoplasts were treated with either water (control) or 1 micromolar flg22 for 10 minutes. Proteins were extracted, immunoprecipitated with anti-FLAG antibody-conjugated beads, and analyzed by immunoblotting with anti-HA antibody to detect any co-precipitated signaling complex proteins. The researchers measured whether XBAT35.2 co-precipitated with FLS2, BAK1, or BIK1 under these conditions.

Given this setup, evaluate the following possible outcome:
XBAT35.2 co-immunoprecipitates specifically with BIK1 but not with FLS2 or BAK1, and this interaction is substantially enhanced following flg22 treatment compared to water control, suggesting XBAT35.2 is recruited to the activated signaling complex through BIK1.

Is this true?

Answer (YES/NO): NO